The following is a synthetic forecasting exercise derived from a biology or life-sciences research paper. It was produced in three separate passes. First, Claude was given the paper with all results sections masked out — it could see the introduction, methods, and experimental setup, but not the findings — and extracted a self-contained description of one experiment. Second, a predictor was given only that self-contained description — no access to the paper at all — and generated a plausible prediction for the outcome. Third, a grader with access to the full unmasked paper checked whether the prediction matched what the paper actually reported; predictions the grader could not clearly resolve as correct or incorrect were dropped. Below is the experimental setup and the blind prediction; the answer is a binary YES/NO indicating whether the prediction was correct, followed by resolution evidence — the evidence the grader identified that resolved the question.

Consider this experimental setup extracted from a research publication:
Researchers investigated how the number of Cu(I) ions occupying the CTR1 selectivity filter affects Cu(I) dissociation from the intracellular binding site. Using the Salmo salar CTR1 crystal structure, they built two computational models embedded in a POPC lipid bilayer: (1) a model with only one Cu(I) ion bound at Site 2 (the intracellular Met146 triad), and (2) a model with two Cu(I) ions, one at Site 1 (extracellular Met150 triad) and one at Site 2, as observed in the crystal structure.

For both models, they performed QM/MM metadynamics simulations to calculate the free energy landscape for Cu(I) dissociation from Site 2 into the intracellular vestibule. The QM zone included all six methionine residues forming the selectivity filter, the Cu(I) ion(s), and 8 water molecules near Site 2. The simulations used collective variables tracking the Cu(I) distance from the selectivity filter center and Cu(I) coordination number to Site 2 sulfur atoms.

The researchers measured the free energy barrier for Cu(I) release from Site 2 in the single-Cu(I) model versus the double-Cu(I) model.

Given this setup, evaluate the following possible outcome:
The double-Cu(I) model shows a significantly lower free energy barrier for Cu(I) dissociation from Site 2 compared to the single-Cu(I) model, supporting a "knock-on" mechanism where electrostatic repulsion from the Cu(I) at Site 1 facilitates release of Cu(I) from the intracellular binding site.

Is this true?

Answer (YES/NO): NO